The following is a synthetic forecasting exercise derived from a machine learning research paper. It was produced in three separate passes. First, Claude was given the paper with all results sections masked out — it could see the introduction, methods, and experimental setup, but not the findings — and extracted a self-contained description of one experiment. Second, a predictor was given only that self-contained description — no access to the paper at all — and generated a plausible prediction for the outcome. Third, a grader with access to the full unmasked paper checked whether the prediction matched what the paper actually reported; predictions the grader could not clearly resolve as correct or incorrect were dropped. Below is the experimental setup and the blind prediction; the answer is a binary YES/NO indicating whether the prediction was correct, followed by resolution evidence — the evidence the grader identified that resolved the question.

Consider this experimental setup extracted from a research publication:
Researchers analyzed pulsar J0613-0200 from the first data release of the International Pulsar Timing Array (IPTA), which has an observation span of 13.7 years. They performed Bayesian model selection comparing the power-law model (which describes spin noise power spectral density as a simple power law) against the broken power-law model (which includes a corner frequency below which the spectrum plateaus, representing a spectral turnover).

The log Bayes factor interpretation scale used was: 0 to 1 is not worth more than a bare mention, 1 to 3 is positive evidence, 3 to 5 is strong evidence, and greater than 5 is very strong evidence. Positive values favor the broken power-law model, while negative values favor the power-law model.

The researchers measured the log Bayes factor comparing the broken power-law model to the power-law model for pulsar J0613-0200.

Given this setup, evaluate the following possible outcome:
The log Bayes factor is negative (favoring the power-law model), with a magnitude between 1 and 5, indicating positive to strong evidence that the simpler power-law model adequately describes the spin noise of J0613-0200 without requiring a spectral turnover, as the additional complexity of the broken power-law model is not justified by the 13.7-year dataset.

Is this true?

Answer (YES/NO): NO